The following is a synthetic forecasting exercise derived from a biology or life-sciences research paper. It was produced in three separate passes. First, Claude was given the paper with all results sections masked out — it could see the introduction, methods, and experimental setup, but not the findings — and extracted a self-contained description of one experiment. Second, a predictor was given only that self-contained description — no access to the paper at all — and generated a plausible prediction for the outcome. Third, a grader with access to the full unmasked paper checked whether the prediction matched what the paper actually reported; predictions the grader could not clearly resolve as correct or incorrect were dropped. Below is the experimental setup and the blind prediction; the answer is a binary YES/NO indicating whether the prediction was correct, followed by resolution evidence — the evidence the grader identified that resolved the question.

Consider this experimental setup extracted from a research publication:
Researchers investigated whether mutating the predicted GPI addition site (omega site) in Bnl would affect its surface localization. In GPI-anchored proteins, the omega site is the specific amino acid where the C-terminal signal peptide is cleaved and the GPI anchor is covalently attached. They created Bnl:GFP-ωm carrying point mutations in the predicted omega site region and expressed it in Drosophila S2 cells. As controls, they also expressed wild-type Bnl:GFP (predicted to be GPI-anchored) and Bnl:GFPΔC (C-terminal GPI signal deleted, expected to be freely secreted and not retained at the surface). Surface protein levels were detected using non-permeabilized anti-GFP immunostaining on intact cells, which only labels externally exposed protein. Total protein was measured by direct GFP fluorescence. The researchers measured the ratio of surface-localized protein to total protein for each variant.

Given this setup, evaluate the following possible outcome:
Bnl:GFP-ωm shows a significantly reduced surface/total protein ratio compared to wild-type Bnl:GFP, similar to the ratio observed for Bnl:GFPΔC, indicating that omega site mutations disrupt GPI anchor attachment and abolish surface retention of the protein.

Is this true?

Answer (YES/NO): YES